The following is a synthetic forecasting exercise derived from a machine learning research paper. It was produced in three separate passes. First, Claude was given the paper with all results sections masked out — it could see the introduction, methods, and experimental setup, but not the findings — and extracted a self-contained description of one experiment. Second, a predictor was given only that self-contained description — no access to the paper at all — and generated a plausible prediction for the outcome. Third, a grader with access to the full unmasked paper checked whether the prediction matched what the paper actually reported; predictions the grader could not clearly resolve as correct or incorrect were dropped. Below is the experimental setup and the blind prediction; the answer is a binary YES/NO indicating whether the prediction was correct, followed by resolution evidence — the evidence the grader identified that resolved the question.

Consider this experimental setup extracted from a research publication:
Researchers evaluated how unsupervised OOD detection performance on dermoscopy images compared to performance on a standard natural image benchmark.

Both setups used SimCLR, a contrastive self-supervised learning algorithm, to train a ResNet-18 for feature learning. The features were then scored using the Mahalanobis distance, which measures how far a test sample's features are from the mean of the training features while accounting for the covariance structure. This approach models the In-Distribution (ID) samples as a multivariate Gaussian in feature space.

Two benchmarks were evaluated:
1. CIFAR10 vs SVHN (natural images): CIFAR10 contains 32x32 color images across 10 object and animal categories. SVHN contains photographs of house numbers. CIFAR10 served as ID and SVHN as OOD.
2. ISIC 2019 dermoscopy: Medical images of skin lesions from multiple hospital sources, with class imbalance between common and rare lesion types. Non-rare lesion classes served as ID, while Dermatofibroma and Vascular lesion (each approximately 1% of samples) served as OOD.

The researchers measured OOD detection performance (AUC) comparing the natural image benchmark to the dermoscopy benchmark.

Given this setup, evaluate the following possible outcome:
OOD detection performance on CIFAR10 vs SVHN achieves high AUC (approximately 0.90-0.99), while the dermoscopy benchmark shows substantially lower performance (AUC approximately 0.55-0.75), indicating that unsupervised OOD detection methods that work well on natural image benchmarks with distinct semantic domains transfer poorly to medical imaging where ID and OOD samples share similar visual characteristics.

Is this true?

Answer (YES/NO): YES